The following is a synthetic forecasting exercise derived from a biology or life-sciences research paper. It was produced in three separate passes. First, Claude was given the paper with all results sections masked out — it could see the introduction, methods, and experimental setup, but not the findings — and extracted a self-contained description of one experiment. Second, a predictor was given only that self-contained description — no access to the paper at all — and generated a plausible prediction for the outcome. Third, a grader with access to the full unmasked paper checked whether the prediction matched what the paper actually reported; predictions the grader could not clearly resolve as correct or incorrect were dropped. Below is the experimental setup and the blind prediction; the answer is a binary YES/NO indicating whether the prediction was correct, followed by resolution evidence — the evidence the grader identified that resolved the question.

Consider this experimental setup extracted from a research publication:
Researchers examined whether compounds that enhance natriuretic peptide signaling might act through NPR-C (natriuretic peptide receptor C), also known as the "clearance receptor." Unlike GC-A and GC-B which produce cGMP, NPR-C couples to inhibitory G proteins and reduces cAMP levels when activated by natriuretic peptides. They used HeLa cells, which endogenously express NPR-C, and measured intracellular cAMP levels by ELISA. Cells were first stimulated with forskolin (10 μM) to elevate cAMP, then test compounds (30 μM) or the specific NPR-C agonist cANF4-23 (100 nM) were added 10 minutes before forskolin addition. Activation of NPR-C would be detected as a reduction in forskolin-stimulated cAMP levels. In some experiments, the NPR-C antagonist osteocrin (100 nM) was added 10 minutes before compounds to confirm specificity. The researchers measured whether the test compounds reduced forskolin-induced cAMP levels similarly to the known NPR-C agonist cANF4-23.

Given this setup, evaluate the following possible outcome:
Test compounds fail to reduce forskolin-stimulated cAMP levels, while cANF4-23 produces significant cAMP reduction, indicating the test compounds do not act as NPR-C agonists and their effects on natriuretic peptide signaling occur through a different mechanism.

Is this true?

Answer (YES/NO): NO